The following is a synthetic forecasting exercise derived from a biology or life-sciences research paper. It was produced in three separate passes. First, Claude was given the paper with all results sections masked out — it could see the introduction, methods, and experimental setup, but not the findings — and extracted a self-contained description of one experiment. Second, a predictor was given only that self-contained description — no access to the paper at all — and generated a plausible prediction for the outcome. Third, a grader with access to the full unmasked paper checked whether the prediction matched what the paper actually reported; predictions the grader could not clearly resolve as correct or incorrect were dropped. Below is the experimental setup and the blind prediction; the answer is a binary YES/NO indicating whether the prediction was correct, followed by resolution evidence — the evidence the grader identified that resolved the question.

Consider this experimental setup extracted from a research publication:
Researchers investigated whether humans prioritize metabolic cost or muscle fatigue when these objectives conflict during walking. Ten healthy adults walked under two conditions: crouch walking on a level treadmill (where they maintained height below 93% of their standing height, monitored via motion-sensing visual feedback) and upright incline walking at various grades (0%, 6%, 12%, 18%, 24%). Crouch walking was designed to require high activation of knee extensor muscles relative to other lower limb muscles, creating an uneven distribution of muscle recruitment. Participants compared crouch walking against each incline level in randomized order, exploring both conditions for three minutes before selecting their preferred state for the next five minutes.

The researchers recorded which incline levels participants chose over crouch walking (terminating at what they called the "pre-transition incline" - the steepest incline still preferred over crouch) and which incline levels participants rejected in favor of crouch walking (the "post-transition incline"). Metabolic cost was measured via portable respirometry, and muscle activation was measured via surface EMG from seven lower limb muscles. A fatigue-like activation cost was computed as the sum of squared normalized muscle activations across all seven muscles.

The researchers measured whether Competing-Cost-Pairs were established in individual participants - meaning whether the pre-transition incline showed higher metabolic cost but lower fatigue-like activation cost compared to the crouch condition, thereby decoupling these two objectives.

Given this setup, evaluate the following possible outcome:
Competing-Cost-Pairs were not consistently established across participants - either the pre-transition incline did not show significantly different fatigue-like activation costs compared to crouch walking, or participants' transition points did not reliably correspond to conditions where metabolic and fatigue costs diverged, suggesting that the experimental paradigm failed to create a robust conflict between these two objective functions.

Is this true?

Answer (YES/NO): NO